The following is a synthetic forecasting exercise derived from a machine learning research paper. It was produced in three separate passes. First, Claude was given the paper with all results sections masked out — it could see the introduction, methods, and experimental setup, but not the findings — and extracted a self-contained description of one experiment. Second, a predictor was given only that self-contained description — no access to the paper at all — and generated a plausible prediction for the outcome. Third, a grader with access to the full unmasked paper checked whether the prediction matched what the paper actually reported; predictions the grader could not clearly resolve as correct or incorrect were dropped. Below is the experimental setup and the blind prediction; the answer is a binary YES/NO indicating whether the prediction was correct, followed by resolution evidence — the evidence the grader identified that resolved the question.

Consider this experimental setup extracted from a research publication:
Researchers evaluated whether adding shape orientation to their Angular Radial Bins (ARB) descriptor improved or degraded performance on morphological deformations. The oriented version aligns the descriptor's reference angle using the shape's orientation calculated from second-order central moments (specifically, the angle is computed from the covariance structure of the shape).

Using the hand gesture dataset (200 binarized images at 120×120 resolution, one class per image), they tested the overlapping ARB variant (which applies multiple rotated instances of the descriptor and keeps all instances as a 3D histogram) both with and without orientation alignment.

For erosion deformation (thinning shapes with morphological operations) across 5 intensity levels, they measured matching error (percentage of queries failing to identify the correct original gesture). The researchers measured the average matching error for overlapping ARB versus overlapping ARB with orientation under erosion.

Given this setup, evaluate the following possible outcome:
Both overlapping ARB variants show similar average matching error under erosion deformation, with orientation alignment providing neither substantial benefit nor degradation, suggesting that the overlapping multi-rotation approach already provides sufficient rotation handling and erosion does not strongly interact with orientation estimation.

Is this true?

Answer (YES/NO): NO